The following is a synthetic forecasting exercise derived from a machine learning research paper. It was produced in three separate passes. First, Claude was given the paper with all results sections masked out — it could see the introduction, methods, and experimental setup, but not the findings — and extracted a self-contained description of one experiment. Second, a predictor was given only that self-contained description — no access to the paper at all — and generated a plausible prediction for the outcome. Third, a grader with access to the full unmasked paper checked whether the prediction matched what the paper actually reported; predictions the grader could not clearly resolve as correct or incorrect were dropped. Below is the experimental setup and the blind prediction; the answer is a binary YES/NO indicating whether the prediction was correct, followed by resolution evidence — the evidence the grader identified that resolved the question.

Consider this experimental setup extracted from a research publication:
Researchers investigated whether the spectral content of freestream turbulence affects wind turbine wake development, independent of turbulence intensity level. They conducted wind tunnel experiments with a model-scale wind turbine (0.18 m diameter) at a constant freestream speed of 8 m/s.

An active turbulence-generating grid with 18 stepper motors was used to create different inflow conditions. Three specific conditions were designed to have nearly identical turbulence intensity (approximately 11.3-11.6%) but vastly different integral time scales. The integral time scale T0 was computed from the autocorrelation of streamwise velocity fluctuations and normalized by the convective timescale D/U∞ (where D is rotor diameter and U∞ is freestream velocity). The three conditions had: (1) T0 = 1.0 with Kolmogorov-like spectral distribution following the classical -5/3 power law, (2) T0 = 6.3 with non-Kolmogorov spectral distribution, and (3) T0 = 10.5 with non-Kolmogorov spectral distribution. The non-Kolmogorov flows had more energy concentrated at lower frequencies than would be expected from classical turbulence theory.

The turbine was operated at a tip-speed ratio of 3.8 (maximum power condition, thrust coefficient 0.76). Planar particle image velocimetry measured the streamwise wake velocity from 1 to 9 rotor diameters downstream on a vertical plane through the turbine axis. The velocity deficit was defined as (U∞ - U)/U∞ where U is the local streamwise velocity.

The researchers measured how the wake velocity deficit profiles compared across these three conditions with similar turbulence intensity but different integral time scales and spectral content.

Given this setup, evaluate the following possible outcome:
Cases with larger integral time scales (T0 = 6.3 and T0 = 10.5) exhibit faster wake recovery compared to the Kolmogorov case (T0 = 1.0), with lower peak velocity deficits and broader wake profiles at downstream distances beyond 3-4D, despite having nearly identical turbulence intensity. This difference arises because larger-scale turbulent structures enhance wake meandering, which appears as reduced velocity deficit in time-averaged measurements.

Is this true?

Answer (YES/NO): NO